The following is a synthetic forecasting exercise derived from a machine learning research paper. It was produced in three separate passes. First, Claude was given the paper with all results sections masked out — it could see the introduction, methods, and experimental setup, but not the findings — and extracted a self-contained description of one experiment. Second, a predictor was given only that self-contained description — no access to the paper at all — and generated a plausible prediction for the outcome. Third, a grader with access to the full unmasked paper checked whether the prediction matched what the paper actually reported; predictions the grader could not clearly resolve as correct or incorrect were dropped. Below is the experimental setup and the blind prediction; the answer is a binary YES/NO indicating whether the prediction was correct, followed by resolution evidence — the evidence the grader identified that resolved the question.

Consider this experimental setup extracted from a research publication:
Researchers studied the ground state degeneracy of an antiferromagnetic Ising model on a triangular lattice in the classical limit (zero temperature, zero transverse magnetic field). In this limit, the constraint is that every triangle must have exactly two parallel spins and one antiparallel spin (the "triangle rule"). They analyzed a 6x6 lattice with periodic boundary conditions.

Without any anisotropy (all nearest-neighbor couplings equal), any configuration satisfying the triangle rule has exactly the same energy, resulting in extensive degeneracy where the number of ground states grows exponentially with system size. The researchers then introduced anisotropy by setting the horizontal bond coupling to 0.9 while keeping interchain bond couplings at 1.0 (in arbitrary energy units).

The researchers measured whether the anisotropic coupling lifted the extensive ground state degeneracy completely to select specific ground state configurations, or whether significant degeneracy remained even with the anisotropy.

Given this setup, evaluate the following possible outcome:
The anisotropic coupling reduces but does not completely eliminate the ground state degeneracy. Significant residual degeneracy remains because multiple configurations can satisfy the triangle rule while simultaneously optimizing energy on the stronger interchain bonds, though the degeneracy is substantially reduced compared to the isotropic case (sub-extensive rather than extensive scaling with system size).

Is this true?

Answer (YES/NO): NO